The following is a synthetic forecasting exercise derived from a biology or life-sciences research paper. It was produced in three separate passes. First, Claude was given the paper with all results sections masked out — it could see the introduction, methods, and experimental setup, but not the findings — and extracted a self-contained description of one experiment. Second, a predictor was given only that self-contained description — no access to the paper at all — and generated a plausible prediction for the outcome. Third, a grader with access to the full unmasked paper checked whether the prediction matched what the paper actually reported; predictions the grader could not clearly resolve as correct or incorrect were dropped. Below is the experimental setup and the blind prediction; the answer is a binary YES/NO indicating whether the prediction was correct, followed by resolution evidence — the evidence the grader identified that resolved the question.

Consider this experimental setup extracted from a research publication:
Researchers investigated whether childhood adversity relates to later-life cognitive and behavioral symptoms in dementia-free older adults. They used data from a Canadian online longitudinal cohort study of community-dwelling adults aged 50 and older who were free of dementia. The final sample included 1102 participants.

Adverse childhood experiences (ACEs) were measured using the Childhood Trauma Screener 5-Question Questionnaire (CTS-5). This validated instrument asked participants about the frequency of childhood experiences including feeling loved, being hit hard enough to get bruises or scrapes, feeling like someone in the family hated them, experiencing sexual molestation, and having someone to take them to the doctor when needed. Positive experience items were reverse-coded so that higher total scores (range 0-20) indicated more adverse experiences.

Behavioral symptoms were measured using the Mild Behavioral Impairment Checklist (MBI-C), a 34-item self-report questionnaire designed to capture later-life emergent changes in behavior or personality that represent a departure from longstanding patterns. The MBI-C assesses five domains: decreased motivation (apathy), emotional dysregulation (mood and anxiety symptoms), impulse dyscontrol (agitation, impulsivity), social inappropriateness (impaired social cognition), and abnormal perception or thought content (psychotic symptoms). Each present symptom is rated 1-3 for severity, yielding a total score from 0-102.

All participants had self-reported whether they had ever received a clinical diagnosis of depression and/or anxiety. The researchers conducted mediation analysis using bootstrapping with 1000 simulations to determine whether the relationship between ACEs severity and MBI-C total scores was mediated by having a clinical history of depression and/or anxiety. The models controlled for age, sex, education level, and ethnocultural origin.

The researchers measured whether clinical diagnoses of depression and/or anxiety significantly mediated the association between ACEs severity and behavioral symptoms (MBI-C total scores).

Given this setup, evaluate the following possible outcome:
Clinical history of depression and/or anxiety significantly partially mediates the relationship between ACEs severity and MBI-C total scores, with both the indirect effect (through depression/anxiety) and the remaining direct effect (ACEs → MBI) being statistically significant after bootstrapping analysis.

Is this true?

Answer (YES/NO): NO